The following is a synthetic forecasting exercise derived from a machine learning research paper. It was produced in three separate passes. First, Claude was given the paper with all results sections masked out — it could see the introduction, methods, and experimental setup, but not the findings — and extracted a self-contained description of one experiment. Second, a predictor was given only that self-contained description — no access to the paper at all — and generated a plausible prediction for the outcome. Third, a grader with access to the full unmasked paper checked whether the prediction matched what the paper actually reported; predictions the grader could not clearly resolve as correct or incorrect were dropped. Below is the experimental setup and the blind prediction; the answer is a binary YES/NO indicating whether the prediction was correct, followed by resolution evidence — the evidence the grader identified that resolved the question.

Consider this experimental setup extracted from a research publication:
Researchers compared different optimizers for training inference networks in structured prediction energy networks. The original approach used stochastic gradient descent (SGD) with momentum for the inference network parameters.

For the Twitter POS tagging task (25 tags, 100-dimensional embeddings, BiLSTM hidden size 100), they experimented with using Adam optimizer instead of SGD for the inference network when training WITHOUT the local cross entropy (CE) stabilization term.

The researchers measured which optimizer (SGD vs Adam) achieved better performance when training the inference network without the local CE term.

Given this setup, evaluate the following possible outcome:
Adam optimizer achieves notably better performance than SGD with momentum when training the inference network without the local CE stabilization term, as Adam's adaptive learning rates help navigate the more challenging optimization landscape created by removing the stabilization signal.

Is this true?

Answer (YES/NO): YES